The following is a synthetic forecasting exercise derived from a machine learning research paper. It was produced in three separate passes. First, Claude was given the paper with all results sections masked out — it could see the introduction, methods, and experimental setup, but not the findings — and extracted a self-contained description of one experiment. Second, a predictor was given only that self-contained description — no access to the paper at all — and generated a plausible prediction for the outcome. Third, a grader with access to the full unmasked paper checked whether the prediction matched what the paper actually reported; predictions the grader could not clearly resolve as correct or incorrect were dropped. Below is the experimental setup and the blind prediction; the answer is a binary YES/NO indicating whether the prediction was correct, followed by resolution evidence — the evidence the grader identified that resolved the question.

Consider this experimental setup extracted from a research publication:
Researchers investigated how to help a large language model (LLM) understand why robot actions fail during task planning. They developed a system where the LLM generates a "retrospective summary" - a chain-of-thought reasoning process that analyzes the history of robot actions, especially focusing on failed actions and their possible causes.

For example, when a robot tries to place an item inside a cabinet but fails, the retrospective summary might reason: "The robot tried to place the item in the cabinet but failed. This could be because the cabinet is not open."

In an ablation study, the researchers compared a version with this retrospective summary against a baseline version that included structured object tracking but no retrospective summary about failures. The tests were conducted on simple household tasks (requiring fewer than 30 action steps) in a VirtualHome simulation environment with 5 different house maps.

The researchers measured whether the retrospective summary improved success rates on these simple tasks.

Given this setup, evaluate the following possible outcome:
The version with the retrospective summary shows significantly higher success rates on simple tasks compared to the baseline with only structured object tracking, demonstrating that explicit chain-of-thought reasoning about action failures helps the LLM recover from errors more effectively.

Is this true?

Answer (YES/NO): NO